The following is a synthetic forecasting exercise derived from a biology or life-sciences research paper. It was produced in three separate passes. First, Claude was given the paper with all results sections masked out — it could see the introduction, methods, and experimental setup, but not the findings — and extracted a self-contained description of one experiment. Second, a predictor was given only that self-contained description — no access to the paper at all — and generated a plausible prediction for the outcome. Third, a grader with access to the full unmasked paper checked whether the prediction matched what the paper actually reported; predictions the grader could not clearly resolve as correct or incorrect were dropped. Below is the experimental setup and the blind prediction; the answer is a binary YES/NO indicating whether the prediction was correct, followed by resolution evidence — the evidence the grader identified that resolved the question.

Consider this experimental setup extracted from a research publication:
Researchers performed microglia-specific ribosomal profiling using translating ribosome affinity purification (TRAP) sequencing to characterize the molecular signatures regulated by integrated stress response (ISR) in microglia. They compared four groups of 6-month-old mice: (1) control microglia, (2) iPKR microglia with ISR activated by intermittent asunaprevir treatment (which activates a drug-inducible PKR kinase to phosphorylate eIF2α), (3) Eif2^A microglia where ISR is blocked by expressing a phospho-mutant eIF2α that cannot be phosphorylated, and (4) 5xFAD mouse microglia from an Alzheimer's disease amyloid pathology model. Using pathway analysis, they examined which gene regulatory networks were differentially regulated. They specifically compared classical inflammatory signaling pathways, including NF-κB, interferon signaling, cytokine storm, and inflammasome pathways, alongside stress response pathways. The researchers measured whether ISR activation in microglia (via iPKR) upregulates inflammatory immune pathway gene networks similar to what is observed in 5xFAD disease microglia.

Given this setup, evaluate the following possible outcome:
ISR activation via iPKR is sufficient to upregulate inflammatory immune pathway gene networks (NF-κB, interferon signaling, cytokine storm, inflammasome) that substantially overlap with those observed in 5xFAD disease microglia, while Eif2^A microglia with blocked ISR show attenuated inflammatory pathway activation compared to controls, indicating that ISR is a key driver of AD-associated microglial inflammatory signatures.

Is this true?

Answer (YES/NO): NO